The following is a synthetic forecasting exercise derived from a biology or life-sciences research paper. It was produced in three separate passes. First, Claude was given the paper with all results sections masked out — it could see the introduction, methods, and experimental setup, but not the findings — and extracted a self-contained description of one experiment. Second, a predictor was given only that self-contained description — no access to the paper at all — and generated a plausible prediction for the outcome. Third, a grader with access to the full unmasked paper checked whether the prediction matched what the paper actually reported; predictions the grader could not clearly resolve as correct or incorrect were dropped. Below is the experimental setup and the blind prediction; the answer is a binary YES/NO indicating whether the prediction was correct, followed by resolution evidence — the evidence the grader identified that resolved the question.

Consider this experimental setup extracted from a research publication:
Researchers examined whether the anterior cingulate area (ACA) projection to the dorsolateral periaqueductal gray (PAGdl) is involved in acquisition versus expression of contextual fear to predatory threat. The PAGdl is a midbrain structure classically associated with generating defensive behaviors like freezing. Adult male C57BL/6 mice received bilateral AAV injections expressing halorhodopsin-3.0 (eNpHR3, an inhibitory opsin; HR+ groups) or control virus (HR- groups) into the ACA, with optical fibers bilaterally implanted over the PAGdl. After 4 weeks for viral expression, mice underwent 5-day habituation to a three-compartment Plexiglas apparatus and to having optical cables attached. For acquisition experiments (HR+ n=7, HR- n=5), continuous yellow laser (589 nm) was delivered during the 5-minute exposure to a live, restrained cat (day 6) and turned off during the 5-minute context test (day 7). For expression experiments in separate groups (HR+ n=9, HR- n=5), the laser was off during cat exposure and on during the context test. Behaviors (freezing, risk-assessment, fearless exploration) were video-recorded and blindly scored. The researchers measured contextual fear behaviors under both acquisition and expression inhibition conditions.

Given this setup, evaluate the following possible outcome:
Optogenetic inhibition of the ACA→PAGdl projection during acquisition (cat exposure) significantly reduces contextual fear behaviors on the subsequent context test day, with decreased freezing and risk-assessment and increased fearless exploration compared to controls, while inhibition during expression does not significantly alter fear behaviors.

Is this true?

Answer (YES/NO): NO